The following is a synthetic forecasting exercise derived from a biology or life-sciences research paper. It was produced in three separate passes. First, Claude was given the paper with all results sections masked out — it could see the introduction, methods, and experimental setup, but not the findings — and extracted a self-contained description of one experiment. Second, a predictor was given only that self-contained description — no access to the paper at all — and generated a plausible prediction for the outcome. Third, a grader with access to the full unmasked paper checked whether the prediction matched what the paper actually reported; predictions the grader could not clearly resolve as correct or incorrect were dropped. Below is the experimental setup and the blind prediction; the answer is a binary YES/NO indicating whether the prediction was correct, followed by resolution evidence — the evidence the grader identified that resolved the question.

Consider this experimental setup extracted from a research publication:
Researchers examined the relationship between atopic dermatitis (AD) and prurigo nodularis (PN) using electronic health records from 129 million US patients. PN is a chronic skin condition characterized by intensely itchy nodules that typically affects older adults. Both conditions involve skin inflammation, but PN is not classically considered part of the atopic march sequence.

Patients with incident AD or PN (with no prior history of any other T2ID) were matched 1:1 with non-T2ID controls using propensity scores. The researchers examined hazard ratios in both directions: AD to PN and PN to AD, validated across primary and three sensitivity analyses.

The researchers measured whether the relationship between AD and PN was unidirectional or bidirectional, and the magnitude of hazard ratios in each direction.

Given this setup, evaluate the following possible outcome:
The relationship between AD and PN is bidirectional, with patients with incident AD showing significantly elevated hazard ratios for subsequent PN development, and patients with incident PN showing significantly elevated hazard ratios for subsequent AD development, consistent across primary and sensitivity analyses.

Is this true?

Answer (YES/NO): YES